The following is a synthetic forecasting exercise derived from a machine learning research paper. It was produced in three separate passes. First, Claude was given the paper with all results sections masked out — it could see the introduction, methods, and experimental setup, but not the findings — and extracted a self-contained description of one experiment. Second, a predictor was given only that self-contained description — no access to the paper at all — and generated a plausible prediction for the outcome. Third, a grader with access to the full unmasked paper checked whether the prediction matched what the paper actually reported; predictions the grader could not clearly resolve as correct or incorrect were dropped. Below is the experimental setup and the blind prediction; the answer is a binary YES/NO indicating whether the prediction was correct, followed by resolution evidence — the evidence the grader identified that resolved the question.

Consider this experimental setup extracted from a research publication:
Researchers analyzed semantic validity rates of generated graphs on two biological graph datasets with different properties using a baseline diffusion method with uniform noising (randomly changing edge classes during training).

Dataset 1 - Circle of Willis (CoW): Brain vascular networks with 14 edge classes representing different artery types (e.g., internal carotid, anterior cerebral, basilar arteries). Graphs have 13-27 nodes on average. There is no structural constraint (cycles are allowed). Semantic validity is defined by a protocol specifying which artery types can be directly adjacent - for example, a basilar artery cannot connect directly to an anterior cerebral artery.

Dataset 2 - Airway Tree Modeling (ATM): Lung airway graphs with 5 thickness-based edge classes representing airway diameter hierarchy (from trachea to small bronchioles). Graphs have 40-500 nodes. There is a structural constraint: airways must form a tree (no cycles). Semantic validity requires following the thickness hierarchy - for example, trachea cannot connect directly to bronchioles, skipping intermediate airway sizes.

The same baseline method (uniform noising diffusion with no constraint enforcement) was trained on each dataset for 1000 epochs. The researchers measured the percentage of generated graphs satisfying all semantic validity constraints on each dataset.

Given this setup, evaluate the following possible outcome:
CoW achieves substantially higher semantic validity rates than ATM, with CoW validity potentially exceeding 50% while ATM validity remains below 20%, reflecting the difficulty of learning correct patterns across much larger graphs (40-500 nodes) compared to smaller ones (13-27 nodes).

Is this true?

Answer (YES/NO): YES